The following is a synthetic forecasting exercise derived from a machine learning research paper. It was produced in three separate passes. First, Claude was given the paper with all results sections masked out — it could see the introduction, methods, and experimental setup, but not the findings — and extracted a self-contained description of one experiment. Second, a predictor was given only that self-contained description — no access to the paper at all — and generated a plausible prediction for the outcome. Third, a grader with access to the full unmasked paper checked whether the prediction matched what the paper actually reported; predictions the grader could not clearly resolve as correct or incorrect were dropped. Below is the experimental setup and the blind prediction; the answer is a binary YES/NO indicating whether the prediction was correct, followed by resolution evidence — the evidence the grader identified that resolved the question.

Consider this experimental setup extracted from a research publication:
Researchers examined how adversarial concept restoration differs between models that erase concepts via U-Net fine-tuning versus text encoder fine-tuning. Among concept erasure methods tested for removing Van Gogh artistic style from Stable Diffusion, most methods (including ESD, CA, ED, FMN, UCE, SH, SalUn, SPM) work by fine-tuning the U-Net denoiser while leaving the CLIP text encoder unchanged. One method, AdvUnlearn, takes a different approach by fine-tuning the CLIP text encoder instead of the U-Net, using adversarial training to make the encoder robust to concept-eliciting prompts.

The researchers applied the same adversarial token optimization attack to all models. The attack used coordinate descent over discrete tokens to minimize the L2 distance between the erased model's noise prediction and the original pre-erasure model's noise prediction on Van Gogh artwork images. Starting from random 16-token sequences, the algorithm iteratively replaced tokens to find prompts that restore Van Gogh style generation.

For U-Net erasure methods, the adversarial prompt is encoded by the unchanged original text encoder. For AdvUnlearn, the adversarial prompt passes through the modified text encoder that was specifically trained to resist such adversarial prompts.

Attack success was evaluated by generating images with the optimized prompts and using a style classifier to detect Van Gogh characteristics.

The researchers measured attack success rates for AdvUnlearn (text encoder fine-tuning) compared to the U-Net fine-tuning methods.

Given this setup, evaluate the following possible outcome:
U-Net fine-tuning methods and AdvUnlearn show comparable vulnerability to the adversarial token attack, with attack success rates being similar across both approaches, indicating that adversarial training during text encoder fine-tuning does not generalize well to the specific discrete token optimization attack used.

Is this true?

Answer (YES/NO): YES